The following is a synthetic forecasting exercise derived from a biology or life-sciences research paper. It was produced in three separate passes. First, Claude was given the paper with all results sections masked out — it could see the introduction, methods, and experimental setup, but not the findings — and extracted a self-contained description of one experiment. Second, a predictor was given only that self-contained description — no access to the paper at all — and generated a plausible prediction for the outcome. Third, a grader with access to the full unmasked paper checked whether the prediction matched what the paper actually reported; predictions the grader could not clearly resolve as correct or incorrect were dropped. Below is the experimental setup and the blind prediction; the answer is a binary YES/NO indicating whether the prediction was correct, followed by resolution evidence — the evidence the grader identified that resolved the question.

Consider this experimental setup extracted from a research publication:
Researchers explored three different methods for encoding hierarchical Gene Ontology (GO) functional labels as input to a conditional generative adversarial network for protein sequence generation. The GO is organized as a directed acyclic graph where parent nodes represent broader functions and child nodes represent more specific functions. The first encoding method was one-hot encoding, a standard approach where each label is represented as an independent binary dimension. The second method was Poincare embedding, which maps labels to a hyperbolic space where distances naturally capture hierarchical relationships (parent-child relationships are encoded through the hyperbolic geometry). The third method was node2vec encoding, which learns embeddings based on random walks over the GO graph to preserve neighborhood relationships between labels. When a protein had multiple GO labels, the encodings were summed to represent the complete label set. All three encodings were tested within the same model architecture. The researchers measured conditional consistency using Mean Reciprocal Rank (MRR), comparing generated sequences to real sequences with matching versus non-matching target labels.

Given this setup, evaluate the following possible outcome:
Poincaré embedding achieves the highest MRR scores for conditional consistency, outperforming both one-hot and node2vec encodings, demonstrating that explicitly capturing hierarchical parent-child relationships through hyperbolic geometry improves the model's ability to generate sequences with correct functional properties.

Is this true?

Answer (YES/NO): NO